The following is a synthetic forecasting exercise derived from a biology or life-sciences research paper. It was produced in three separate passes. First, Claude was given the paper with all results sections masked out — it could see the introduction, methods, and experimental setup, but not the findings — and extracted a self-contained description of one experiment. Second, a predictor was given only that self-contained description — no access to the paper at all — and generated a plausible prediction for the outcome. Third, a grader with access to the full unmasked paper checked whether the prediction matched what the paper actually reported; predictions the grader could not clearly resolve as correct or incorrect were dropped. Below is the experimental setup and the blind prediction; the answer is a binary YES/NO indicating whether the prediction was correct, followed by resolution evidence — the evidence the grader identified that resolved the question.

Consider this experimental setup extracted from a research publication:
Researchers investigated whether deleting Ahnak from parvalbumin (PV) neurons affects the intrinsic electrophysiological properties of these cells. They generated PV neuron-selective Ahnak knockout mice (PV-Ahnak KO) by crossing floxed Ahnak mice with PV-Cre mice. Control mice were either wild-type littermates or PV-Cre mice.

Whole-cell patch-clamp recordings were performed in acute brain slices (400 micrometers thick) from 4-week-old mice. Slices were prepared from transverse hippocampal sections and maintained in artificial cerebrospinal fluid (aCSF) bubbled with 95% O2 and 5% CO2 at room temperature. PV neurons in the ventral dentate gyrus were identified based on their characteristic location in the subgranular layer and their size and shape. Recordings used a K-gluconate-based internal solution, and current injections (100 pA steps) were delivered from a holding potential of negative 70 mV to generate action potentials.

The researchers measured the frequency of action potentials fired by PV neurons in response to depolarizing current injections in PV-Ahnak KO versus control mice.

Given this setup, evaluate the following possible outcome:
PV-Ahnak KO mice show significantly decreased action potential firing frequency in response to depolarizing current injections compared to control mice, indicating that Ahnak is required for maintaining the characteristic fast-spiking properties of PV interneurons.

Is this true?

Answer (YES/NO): YES